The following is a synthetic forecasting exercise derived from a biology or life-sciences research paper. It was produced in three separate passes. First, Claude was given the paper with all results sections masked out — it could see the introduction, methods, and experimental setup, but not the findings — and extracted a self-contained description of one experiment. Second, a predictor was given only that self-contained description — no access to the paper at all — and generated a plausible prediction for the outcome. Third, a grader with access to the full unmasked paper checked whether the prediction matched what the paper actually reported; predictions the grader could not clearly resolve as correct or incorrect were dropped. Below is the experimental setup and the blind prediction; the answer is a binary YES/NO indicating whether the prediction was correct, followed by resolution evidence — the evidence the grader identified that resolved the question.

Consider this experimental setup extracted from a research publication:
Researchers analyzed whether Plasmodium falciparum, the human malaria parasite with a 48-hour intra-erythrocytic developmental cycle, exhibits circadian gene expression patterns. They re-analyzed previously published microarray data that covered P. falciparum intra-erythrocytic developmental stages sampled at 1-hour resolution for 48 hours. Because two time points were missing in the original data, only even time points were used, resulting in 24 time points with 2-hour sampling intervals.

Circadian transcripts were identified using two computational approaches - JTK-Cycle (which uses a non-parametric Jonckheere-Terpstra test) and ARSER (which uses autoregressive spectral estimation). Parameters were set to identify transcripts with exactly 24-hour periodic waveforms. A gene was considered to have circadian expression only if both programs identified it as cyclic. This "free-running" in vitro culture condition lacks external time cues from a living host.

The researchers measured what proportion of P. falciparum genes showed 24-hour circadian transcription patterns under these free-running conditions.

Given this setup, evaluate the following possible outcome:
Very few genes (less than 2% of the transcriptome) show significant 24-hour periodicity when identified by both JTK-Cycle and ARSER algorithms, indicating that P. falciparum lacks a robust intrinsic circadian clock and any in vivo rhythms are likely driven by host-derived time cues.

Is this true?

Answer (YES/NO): NO